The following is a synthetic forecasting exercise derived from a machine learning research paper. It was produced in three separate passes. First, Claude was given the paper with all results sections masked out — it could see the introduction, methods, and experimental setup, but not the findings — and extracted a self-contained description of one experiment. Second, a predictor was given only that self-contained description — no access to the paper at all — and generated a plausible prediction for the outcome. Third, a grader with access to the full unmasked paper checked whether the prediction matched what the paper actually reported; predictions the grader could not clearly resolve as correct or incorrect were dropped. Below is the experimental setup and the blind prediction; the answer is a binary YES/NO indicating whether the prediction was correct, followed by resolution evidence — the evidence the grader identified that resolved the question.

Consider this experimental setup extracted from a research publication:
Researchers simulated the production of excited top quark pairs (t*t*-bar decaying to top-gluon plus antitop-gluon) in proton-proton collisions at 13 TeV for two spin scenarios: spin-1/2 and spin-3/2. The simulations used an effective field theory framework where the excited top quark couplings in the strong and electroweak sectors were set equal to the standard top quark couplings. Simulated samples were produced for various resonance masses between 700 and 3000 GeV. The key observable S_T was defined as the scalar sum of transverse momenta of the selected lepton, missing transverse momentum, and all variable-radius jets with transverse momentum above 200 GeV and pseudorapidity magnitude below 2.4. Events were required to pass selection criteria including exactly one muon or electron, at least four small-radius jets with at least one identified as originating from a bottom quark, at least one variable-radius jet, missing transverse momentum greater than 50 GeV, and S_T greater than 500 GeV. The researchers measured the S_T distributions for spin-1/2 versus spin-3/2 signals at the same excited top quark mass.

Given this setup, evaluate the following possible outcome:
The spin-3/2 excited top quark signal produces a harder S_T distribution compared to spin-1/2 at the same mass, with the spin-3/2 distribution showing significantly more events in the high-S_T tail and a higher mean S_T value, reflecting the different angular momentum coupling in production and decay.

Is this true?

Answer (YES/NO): YES